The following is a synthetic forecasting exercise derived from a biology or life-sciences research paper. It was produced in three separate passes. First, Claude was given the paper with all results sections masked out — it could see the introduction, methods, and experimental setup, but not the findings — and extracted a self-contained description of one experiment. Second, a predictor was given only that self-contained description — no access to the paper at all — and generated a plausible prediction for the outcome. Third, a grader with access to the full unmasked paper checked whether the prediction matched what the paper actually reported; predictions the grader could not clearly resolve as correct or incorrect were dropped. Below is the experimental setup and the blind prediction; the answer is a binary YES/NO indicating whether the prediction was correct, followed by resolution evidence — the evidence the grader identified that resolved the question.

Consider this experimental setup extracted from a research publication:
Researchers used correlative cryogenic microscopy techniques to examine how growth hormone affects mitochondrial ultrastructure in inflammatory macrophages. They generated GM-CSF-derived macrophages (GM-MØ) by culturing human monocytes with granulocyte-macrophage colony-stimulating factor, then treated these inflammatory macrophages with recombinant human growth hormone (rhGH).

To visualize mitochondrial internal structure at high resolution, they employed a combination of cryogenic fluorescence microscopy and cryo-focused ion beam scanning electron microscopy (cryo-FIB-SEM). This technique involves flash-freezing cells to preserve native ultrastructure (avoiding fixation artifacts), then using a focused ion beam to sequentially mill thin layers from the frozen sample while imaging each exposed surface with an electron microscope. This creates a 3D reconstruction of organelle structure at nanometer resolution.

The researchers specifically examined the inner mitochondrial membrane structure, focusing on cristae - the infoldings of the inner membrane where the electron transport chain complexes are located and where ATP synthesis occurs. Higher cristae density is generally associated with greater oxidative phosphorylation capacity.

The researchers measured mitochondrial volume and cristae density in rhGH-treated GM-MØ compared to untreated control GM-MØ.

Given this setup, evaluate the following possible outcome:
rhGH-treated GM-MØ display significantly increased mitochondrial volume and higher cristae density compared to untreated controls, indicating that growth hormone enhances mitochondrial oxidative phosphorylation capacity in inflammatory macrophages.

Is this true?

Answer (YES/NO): YES